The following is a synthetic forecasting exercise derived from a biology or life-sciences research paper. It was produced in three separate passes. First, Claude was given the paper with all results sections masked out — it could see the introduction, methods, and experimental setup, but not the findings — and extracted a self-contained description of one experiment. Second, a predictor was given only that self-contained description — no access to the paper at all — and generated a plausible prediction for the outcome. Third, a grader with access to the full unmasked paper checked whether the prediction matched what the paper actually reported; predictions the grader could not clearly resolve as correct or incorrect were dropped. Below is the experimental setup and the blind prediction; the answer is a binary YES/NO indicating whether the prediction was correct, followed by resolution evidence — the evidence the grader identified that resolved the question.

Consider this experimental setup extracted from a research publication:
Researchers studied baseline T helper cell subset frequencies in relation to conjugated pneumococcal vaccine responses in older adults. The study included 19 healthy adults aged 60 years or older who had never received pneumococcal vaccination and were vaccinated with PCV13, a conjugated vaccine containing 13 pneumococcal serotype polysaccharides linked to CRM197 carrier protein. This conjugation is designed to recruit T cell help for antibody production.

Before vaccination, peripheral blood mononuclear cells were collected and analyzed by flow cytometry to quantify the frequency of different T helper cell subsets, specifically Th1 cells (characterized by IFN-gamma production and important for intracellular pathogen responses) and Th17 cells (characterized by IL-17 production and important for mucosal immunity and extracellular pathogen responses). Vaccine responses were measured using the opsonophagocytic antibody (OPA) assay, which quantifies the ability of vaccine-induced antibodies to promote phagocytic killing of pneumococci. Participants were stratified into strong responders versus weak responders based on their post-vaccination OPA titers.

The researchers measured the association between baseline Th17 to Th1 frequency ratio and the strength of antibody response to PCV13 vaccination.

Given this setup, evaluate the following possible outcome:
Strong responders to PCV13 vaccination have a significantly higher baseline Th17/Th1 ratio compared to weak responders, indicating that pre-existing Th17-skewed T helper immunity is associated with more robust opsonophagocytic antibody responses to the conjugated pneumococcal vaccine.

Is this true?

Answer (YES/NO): NO